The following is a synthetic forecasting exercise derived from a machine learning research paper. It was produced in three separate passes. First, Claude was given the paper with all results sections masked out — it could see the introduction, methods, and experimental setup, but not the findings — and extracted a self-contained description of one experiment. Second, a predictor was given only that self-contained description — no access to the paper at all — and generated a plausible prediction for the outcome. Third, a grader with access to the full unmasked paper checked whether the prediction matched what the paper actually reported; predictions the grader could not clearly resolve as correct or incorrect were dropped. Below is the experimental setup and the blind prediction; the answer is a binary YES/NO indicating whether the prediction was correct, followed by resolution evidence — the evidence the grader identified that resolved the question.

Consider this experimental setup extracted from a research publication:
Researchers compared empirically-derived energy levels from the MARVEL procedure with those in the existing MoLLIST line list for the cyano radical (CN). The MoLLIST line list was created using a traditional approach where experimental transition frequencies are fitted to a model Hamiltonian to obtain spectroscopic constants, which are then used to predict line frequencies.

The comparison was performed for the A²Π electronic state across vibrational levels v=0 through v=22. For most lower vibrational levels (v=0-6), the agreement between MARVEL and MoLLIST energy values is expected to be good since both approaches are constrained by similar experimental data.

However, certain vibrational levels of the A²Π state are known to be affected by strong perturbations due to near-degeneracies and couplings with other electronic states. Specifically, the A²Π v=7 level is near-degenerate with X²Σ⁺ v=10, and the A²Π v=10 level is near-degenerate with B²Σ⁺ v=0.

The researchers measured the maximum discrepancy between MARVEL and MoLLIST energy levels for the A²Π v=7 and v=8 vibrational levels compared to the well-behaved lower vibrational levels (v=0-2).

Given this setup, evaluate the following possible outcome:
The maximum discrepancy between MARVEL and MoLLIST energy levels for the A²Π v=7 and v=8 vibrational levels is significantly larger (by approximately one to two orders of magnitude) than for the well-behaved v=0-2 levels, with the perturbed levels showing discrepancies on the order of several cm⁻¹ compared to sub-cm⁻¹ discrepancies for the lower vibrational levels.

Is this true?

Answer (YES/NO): YES